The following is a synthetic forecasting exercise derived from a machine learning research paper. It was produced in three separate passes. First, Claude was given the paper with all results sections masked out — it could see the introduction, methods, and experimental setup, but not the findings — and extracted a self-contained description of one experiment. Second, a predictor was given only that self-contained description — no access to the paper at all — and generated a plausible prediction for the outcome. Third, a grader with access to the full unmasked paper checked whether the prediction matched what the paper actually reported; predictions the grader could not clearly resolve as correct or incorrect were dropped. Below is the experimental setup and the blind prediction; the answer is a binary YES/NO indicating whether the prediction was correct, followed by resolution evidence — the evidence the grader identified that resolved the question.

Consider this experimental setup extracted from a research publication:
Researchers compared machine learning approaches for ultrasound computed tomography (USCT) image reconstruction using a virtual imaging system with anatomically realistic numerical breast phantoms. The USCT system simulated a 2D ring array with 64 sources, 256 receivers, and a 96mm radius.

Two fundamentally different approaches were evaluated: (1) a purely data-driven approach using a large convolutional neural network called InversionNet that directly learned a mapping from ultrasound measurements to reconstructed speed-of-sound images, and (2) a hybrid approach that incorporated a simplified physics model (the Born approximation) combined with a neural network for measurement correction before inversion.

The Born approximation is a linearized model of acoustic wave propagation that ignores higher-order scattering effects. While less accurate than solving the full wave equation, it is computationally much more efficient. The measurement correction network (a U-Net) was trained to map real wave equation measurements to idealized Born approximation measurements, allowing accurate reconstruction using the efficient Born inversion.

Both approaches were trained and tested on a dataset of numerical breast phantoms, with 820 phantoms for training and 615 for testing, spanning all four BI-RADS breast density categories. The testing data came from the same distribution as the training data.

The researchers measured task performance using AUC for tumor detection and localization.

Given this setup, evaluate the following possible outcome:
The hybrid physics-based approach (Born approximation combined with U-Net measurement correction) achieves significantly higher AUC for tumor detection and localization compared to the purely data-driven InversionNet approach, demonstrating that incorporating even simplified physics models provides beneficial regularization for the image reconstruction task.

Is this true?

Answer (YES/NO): YES